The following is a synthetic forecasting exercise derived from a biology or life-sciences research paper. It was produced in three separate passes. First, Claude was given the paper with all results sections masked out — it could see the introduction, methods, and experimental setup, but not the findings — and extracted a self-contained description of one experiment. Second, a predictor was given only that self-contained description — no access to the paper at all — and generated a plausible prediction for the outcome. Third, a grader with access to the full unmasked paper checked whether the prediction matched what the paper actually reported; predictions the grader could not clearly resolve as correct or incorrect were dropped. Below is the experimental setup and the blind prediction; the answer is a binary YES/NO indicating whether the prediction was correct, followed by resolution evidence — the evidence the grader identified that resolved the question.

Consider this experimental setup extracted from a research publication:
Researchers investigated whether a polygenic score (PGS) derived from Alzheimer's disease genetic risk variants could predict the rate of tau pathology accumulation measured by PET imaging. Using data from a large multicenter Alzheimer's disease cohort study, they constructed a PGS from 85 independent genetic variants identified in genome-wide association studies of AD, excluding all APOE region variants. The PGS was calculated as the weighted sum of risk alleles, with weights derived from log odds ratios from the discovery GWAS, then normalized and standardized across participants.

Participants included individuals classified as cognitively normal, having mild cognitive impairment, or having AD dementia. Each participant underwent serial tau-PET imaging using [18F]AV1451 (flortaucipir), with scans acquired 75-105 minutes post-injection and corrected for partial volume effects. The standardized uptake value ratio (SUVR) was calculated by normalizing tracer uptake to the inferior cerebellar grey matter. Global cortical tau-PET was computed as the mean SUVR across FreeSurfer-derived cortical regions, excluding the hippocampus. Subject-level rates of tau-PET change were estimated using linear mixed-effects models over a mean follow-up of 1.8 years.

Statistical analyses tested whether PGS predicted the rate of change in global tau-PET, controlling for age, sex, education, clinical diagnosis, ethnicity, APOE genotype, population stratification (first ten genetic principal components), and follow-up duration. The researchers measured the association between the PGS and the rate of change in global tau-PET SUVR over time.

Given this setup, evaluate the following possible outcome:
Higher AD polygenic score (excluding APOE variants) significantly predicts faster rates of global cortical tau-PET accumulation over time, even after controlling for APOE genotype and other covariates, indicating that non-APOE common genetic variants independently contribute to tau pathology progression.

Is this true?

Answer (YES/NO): YES